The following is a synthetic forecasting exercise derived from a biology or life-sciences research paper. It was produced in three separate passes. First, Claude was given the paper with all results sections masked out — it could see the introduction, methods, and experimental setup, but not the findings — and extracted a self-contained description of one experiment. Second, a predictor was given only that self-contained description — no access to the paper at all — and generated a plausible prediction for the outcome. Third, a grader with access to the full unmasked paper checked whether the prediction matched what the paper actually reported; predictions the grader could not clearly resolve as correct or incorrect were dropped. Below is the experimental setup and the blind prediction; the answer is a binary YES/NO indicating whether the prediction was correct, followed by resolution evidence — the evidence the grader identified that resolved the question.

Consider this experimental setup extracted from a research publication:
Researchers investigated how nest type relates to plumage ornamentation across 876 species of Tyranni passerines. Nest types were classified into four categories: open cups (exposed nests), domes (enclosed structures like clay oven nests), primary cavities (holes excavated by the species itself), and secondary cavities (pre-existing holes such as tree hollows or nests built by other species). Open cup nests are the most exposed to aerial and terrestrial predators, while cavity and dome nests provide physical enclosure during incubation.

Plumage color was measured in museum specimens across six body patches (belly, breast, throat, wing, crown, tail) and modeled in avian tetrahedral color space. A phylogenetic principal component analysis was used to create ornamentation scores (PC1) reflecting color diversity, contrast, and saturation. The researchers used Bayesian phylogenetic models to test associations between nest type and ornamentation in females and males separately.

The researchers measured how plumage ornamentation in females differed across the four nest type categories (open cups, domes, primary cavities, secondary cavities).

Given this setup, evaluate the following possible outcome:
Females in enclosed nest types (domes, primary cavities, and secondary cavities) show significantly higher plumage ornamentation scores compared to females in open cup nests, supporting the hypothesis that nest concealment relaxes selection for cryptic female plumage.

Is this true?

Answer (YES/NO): NO